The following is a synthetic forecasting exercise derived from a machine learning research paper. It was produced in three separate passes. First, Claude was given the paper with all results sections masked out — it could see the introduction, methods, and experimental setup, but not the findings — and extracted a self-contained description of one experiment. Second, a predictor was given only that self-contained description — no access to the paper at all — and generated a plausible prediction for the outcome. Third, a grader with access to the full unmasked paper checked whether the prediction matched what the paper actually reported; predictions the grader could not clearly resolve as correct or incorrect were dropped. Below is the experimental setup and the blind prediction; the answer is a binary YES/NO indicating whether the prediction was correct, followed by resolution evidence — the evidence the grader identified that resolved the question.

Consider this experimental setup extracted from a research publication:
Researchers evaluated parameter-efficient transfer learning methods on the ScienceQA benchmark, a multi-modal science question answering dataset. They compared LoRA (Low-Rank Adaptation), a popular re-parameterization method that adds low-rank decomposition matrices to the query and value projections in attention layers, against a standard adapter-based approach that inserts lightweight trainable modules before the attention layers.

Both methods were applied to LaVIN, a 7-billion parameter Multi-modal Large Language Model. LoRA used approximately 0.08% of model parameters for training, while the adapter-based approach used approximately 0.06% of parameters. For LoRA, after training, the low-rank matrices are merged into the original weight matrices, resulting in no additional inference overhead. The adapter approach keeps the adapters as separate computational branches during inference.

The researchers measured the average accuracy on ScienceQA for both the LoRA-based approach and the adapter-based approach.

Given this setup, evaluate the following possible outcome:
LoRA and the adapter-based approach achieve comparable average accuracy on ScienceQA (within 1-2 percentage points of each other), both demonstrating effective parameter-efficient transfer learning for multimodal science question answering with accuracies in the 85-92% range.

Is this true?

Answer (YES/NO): NO